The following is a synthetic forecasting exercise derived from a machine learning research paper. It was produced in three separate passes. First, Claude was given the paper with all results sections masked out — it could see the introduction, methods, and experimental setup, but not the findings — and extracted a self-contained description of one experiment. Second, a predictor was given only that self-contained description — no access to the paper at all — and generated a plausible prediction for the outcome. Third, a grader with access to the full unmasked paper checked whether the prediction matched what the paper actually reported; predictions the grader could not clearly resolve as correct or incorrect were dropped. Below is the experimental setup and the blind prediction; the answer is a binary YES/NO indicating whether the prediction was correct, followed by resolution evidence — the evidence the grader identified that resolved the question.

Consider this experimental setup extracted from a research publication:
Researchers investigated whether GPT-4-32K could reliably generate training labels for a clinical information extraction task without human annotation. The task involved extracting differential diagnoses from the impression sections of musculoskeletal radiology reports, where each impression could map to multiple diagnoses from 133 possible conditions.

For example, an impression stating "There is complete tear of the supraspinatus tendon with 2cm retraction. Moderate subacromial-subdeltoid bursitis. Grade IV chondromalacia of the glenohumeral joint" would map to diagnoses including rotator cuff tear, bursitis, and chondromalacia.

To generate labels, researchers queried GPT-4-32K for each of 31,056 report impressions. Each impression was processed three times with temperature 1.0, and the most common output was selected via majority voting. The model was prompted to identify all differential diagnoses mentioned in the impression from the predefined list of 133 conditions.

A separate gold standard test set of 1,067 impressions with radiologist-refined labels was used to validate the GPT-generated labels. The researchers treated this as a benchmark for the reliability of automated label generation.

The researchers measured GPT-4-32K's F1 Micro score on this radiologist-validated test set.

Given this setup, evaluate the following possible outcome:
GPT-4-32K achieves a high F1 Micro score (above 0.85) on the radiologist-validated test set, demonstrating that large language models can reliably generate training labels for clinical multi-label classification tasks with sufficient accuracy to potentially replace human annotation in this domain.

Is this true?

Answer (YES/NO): YES